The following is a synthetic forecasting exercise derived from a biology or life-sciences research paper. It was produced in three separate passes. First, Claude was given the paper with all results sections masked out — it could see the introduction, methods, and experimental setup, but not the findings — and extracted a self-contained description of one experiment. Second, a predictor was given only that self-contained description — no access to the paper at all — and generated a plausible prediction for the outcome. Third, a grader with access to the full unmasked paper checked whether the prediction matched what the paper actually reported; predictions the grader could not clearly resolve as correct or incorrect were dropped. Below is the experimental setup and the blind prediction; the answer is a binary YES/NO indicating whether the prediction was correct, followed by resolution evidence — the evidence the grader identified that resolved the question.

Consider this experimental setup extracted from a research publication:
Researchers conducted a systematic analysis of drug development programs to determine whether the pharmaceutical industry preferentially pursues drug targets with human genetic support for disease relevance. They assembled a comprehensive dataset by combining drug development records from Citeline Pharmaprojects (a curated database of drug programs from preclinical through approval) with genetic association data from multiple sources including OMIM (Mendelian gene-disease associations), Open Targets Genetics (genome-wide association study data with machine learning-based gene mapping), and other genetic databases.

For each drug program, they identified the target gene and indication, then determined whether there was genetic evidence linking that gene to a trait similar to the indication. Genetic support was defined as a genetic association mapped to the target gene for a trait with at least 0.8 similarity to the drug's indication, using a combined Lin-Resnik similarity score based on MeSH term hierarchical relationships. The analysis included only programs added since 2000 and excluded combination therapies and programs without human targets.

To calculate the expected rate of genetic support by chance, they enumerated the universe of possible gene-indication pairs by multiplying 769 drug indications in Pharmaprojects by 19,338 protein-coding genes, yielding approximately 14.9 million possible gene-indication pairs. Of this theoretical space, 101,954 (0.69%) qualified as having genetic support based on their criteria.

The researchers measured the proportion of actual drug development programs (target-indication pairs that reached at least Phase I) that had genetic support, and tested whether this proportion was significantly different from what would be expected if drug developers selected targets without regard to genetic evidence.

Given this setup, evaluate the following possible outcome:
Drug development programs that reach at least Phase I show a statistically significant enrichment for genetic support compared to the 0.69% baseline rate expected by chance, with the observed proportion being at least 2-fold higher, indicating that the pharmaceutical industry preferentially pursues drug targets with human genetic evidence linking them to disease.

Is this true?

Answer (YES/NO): YES